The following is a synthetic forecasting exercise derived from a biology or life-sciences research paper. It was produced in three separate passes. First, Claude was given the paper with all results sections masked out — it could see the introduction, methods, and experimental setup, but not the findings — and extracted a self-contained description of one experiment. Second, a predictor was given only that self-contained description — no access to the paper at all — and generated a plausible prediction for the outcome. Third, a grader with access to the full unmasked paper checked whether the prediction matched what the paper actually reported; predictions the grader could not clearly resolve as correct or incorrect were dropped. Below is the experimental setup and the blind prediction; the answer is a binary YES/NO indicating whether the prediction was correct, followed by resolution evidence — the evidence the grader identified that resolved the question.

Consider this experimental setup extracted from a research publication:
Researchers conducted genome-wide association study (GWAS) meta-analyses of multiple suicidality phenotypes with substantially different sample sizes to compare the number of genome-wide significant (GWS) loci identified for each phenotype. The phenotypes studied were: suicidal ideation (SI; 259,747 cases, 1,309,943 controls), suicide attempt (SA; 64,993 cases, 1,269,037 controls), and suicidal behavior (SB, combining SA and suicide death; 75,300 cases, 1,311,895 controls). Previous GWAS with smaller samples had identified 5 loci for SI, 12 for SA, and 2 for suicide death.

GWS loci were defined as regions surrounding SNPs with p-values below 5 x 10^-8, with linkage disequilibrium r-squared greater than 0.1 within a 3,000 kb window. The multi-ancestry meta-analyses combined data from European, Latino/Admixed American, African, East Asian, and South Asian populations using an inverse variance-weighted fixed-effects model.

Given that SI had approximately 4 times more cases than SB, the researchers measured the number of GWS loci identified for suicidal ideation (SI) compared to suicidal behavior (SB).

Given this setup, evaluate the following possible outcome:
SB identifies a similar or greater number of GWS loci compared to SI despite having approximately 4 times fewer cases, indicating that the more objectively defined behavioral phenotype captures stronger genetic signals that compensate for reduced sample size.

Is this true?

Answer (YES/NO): YES